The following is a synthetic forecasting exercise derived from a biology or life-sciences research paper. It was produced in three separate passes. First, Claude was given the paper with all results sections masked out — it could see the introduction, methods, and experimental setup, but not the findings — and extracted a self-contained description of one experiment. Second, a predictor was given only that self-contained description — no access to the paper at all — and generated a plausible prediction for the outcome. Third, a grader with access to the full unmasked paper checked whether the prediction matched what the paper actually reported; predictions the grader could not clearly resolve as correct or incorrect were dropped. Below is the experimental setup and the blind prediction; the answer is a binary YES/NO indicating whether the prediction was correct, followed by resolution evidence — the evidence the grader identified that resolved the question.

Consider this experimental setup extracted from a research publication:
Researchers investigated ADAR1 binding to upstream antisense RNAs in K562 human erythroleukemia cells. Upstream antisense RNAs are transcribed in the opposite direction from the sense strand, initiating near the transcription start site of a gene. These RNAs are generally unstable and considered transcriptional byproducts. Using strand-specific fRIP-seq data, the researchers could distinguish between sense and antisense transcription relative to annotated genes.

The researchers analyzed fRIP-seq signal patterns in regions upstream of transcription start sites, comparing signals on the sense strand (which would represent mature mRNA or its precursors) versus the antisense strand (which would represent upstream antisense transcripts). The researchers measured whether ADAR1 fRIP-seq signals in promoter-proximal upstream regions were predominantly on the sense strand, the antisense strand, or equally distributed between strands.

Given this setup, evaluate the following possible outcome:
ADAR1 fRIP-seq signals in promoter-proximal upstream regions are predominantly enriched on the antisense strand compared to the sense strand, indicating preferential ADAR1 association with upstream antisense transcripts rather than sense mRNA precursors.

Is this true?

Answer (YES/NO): YES